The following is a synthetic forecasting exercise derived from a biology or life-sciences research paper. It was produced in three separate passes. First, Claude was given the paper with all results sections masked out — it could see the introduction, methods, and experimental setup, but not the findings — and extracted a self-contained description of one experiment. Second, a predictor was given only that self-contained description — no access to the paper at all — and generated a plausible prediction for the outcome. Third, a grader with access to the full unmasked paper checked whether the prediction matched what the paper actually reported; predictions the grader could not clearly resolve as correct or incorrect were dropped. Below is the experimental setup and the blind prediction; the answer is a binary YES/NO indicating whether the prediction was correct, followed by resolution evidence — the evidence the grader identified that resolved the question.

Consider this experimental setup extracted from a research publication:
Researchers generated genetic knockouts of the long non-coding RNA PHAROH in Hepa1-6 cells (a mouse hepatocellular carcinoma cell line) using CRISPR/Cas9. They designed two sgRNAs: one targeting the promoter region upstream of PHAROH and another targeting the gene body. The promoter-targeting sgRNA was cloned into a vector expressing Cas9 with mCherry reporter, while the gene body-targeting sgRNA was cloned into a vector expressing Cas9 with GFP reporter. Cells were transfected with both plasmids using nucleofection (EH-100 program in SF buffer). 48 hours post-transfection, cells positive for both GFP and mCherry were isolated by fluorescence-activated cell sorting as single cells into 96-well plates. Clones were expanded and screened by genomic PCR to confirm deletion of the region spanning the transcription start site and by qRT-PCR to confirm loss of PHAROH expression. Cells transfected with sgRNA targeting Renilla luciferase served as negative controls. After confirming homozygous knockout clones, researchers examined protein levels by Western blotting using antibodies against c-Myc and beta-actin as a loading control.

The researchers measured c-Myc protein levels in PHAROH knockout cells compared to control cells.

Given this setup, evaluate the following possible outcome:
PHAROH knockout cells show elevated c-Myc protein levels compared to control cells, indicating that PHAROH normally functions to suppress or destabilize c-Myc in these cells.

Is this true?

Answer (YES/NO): NO